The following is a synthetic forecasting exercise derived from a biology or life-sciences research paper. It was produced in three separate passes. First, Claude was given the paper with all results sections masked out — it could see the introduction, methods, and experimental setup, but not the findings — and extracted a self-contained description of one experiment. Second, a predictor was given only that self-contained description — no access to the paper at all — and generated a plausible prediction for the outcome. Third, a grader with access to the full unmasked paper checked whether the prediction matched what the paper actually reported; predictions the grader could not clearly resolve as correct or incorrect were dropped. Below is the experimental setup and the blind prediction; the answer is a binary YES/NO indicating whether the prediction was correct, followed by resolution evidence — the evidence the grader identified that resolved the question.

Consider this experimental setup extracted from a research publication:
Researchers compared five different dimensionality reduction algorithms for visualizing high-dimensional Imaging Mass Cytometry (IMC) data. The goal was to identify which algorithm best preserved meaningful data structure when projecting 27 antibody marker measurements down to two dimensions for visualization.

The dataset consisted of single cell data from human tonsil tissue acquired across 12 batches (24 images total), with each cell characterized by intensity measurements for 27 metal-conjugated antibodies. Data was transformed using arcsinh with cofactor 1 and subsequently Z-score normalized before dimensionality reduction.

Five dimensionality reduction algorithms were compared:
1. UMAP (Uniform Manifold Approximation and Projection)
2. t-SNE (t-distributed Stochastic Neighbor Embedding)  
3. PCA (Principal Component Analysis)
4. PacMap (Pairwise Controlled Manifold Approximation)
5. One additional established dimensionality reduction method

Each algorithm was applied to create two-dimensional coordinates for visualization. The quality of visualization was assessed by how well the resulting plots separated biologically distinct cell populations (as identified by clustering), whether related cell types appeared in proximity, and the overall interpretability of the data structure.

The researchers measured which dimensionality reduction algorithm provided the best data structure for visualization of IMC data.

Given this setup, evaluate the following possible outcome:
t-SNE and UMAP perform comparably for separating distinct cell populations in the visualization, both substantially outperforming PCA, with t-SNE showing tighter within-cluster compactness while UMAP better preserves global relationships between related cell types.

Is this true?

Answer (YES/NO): NO